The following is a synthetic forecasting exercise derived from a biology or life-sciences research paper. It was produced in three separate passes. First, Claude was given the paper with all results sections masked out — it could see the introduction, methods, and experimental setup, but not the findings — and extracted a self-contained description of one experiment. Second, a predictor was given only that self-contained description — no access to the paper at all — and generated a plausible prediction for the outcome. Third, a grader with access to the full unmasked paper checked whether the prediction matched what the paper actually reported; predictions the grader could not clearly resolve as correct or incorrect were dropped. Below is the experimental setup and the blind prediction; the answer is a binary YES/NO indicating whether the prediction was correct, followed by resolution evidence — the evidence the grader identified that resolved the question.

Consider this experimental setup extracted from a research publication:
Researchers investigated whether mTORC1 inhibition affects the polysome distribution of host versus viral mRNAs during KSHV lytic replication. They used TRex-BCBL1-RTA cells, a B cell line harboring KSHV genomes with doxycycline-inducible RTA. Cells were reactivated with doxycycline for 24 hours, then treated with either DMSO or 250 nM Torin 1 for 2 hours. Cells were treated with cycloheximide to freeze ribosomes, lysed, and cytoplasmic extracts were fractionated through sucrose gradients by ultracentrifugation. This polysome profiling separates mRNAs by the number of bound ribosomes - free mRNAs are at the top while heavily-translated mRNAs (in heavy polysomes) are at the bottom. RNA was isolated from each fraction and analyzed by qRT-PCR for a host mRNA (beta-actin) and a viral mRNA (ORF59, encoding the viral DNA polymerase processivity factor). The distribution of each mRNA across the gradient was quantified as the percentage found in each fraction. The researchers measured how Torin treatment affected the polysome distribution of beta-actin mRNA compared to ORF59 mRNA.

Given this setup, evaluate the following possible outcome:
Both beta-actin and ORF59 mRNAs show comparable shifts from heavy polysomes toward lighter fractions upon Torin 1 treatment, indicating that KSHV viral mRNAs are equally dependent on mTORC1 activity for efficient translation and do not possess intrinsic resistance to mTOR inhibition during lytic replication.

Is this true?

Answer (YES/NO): NO